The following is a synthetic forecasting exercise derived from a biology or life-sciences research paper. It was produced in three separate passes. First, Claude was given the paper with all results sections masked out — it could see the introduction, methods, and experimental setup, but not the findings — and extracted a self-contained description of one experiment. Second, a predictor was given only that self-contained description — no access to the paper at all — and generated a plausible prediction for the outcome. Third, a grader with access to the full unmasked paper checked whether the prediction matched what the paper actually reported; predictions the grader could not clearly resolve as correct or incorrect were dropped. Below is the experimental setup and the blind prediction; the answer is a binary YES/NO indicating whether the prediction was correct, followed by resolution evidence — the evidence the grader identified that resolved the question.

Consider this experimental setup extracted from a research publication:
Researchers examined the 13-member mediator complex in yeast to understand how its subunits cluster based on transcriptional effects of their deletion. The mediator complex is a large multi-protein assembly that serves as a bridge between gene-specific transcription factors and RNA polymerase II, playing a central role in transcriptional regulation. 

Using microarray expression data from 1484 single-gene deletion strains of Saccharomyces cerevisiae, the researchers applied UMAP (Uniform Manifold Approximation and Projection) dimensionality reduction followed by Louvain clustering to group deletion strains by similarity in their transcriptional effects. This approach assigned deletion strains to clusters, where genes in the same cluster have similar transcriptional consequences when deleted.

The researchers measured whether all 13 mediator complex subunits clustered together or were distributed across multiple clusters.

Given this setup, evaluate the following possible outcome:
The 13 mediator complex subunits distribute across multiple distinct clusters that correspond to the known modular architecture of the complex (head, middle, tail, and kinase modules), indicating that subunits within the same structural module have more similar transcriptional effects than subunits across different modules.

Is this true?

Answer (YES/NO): NO